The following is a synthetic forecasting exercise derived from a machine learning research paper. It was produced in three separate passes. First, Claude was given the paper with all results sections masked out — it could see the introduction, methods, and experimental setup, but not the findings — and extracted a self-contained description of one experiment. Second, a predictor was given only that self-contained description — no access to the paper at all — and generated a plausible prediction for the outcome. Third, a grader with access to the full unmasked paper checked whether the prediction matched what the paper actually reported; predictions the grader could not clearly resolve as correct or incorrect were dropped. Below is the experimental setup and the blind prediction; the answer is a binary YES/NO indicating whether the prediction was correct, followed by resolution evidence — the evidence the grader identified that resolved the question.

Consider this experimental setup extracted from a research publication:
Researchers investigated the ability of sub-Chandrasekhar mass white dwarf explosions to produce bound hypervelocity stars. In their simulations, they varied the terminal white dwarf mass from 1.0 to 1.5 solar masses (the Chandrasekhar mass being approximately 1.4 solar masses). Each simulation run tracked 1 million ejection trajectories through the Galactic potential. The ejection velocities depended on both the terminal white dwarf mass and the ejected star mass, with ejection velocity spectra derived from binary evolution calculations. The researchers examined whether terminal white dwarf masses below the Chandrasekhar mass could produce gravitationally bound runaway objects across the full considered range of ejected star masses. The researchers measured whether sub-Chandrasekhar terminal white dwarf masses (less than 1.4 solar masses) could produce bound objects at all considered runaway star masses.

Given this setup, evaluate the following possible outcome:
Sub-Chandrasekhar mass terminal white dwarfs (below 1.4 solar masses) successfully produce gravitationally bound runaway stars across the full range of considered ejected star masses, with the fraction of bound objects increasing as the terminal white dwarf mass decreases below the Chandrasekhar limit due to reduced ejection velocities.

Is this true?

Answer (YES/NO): NO